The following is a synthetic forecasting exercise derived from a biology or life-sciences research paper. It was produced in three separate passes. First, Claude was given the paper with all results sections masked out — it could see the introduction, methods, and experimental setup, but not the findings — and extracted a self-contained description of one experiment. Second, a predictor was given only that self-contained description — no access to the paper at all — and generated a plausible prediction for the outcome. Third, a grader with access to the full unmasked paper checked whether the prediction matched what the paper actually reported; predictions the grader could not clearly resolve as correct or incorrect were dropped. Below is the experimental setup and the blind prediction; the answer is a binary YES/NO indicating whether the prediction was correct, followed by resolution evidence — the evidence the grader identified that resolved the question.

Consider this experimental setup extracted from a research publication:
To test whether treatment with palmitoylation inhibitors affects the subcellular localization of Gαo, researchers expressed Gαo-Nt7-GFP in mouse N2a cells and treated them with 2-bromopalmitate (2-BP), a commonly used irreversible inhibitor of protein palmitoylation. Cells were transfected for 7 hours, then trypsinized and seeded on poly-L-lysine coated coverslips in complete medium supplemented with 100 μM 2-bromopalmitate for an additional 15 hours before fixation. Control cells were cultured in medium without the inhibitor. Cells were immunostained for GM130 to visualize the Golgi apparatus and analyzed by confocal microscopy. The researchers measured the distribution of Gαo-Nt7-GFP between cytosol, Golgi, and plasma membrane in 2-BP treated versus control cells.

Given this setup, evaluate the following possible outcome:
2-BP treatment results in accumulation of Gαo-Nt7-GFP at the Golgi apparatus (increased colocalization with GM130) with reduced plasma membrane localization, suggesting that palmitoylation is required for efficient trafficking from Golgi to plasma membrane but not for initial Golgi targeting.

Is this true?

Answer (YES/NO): NO